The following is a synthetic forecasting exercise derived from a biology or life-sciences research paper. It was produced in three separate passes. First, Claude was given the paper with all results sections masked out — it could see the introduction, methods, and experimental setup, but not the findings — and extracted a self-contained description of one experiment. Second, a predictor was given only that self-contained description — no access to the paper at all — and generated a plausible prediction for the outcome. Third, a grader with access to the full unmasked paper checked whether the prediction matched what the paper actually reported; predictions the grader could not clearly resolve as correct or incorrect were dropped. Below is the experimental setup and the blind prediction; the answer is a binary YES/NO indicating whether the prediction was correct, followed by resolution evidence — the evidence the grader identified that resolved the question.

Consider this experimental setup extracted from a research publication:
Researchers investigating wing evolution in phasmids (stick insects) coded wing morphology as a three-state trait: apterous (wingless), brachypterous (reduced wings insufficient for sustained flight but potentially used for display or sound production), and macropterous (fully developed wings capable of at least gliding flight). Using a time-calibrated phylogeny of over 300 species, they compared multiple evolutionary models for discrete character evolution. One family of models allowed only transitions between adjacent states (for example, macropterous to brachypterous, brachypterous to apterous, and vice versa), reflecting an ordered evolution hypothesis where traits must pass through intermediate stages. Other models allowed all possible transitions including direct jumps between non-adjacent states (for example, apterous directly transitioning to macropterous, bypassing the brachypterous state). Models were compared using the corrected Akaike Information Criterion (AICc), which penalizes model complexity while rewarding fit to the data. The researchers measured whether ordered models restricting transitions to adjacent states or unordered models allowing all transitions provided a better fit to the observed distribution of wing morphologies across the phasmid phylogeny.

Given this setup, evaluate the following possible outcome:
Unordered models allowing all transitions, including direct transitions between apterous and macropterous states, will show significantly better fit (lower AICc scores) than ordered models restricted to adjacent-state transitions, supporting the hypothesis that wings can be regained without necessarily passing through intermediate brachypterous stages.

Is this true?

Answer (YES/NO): YES